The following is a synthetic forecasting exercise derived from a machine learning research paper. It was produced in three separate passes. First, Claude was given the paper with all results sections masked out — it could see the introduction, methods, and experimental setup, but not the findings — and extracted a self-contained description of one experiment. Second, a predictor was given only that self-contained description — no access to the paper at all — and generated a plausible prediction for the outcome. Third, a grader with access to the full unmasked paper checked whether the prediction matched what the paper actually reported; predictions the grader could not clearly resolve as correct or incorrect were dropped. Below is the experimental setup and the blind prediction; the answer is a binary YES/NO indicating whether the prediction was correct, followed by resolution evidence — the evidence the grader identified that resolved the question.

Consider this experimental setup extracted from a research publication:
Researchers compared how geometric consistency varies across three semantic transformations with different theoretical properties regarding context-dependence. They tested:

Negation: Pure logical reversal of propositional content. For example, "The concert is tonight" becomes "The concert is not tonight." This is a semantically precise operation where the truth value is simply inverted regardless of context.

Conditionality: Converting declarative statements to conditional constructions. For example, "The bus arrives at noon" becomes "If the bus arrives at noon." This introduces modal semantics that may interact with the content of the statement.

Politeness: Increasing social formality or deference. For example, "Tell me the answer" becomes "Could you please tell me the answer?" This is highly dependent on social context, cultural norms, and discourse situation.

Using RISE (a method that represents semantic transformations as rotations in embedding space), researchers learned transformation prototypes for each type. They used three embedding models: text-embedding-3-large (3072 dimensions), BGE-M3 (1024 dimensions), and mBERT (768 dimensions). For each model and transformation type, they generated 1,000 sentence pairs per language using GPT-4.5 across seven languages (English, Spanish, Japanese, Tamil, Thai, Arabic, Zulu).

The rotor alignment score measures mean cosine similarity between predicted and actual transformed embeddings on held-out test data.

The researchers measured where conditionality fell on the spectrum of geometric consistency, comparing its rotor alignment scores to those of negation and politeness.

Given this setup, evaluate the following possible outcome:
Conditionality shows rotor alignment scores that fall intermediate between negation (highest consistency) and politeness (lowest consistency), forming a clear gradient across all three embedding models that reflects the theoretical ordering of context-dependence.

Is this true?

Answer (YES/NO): YES